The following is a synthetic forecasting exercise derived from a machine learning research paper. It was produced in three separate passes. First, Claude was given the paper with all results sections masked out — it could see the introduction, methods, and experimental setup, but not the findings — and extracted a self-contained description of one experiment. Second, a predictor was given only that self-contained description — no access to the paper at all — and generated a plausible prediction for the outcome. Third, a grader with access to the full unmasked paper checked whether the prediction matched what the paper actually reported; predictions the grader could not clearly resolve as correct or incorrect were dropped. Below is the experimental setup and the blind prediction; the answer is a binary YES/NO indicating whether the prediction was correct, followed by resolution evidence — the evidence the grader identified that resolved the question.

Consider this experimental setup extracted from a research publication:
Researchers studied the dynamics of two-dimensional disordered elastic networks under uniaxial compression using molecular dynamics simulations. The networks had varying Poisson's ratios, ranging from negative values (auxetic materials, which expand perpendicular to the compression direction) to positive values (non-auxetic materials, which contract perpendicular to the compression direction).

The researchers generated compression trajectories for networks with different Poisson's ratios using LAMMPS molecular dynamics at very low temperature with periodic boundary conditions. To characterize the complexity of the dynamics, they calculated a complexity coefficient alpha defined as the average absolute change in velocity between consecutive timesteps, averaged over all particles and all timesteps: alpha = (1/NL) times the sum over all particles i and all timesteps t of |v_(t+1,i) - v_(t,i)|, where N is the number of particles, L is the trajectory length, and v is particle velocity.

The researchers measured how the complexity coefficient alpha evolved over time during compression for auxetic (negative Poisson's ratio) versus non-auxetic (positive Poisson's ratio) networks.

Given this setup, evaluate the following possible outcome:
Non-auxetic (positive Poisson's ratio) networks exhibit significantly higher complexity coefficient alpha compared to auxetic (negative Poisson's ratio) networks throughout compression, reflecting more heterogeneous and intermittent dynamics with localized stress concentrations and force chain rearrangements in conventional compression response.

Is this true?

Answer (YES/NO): NO